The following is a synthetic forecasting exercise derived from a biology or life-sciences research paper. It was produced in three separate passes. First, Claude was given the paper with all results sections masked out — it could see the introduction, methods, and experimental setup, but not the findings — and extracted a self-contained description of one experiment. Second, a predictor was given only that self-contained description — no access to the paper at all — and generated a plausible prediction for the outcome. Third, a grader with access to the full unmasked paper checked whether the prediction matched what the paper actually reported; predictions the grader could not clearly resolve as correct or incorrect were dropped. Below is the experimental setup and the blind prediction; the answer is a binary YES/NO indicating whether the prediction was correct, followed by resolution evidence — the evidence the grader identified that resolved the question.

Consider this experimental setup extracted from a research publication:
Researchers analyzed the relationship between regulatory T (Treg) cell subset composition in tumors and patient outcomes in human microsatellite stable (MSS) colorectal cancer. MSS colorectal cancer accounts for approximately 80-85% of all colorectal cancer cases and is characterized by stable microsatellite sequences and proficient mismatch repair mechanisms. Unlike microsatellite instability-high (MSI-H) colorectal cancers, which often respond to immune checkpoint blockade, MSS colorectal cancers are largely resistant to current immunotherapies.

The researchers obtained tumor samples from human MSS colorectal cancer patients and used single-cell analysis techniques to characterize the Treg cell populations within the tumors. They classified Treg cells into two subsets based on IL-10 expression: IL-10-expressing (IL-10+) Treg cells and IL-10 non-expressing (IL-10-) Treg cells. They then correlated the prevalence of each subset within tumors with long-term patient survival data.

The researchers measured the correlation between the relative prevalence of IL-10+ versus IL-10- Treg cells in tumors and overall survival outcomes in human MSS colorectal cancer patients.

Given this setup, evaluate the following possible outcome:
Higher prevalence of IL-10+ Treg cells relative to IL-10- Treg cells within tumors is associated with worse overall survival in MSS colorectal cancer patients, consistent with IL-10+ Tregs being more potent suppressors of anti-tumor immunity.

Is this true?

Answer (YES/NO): NO